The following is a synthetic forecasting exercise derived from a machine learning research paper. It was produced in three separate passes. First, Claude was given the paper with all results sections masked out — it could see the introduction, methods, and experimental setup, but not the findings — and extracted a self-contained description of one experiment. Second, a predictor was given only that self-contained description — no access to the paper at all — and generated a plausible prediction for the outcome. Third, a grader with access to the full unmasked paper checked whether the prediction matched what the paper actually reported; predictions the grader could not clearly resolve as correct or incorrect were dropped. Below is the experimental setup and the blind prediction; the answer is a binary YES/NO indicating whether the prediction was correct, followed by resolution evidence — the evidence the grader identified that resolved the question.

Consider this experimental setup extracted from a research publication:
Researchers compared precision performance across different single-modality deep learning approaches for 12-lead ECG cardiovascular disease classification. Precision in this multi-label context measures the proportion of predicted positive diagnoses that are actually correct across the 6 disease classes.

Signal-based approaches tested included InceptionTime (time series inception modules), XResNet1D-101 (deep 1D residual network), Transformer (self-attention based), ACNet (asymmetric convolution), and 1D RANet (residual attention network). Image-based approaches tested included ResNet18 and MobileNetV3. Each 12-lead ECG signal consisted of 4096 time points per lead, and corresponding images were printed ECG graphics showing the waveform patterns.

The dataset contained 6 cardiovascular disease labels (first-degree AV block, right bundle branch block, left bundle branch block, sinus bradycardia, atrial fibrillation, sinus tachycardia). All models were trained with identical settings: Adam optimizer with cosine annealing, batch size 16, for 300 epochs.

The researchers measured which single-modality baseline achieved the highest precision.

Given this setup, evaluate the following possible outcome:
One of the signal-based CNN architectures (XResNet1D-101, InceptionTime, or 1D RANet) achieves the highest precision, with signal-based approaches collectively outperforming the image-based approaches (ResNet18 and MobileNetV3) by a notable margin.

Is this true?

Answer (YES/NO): YES